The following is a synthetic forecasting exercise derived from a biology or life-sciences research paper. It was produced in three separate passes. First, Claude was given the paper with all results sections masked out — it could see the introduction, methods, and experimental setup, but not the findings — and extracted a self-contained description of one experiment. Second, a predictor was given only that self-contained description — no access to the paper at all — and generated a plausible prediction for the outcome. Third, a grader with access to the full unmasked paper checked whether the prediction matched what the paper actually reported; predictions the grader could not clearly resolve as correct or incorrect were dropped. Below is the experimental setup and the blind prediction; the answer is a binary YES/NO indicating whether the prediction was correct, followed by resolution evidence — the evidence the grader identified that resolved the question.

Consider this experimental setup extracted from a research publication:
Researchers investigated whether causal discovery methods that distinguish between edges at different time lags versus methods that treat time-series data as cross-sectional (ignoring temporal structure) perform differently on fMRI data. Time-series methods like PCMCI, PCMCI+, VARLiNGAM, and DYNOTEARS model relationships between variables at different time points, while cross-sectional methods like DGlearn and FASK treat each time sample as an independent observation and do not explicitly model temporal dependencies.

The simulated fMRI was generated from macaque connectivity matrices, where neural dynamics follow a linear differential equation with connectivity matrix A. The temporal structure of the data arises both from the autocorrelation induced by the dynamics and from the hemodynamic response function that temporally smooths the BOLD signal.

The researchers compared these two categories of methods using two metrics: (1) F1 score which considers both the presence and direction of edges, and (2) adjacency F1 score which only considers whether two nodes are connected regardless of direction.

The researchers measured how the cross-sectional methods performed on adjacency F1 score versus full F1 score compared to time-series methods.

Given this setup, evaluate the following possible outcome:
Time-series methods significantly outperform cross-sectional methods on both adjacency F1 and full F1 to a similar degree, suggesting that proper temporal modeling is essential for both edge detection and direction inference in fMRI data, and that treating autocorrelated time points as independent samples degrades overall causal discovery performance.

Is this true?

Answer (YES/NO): NO